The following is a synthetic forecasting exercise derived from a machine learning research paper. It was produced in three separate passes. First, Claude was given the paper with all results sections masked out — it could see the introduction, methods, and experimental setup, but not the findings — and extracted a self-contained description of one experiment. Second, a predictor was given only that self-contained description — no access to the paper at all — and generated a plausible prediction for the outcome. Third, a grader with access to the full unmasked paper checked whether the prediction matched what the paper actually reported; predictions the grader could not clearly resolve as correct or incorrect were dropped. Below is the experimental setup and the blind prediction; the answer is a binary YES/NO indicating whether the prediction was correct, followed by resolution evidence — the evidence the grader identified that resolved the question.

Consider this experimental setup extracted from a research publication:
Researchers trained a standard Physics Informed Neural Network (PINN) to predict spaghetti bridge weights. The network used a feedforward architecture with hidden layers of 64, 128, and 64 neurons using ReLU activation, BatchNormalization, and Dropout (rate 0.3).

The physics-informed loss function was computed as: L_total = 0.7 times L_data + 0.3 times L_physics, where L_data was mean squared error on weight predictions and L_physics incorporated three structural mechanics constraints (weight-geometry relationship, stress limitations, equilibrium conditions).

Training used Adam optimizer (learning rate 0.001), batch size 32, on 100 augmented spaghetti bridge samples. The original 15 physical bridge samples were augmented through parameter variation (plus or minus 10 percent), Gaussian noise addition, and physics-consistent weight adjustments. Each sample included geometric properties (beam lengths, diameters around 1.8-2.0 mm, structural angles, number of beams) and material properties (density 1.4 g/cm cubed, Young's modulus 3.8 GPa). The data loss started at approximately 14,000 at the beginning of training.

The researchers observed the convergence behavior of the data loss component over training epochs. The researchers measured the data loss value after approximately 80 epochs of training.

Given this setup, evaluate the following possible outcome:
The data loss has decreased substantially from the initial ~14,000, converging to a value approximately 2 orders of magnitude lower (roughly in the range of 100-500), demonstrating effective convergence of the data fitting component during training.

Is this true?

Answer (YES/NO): YES